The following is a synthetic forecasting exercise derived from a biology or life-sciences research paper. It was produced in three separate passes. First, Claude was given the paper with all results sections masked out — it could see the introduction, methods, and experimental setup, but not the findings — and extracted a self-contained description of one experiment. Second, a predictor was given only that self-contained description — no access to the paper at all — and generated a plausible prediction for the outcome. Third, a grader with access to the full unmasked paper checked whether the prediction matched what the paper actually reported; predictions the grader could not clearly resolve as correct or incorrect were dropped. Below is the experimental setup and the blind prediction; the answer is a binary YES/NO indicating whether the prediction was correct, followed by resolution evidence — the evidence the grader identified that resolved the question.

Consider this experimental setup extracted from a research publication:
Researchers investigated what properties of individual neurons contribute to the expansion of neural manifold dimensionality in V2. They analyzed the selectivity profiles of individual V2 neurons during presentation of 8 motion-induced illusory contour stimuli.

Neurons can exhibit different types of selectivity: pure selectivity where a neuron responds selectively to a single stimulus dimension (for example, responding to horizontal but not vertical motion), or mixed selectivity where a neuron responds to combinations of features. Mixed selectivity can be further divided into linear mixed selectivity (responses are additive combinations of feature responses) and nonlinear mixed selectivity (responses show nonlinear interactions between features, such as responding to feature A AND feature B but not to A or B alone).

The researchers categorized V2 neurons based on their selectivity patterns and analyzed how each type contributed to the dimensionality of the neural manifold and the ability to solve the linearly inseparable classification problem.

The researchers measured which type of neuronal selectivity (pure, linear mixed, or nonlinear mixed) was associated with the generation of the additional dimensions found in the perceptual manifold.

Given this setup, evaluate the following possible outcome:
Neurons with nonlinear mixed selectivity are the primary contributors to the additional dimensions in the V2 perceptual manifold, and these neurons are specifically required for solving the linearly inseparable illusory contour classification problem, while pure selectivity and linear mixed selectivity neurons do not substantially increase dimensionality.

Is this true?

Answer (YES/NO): YES